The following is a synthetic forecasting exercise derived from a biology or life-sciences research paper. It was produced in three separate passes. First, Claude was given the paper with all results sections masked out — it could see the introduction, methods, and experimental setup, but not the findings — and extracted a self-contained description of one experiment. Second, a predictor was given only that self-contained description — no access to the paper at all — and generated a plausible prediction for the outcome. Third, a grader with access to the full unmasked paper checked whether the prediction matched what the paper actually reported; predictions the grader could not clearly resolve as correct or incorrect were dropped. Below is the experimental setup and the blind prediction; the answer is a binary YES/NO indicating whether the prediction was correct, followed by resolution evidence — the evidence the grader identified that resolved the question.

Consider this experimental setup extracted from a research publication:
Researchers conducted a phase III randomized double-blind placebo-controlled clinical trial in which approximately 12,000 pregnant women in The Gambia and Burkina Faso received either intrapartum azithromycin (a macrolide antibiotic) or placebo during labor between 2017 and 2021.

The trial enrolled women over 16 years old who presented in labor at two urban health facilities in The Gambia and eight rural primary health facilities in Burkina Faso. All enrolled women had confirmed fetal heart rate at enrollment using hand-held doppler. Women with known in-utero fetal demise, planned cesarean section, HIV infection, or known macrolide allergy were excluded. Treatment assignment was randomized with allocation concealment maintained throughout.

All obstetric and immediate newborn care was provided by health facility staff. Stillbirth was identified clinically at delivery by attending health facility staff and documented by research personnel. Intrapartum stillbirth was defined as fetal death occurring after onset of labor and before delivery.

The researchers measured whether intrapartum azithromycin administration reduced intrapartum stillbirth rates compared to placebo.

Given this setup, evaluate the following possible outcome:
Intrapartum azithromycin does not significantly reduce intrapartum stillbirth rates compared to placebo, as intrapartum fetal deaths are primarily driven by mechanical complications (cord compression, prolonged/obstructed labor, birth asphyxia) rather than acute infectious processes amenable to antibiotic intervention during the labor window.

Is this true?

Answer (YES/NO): YES